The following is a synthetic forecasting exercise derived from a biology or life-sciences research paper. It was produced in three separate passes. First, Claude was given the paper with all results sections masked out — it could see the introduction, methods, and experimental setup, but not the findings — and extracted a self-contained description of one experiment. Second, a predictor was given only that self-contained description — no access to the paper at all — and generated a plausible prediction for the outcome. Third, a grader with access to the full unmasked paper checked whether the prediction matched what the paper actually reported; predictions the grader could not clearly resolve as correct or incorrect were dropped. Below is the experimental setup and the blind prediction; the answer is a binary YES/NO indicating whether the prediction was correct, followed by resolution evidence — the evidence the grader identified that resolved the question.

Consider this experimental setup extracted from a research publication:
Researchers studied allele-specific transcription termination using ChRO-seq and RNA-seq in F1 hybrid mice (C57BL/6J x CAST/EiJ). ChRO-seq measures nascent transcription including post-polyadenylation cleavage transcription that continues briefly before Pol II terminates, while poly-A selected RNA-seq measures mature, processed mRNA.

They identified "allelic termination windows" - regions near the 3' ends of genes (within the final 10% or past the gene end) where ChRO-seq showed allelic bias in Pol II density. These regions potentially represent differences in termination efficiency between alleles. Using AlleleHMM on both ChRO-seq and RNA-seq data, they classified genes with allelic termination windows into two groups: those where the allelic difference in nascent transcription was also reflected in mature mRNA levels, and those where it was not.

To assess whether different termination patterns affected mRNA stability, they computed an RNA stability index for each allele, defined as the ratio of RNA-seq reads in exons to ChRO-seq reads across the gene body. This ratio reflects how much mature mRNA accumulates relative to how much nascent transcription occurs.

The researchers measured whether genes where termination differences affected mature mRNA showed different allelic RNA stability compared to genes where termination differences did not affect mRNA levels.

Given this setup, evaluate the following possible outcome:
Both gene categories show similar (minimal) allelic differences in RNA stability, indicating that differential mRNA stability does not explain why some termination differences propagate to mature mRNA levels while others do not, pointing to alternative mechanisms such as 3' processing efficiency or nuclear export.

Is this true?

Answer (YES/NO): YES